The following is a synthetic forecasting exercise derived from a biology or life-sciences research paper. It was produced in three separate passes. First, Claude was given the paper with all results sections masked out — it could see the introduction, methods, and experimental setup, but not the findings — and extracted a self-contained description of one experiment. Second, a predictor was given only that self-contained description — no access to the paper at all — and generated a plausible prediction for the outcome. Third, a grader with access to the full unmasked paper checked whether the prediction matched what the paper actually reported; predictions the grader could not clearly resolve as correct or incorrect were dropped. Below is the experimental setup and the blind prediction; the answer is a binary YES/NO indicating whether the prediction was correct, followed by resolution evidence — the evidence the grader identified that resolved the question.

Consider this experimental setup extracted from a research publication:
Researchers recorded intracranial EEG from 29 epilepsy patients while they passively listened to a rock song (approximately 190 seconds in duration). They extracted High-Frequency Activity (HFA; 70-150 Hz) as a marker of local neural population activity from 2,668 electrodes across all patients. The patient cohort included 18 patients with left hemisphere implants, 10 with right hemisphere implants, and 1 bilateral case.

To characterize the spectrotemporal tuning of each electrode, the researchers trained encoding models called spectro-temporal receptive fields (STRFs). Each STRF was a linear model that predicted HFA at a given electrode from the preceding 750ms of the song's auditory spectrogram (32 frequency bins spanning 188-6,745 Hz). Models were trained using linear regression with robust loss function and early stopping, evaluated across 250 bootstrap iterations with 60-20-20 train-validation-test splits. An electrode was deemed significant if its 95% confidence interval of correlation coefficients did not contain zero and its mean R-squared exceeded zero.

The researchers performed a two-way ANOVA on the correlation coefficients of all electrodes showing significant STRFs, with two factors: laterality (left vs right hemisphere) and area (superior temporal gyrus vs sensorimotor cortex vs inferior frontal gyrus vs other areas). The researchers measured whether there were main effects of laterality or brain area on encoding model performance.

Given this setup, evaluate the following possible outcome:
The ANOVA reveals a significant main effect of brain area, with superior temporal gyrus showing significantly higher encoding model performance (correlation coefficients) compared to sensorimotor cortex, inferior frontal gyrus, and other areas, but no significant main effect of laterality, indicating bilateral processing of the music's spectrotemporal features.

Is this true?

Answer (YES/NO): NO